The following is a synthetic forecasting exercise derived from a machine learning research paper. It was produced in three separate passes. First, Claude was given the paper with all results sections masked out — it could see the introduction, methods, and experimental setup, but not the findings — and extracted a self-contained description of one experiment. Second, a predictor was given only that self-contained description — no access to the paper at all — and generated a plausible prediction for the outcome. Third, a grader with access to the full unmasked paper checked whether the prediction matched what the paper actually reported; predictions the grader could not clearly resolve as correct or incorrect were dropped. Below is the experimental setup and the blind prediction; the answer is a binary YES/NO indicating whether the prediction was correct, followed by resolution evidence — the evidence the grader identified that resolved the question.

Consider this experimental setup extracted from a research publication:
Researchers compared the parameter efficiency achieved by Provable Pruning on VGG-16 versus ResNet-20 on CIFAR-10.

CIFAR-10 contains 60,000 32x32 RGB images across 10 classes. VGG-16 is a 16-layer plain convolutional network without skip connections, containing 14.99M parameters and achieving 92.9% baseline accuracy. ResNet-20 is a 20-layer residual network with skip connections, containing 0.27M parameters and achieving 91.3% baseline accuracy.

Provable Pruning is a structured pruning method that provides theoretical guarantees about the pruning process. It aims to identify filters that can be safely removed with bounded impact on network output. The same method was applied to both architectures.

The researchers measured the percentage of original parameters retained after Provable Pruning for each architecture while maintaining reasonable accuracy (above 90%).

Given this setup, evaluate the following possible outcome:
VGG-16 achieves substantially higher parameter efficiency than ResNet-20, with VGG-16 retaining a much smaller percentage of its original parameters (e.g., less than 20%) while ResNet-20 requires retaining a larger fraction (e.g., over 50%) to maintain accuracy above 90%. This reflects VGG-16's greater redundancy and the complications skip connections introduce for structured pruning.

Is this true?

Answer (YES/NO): NO